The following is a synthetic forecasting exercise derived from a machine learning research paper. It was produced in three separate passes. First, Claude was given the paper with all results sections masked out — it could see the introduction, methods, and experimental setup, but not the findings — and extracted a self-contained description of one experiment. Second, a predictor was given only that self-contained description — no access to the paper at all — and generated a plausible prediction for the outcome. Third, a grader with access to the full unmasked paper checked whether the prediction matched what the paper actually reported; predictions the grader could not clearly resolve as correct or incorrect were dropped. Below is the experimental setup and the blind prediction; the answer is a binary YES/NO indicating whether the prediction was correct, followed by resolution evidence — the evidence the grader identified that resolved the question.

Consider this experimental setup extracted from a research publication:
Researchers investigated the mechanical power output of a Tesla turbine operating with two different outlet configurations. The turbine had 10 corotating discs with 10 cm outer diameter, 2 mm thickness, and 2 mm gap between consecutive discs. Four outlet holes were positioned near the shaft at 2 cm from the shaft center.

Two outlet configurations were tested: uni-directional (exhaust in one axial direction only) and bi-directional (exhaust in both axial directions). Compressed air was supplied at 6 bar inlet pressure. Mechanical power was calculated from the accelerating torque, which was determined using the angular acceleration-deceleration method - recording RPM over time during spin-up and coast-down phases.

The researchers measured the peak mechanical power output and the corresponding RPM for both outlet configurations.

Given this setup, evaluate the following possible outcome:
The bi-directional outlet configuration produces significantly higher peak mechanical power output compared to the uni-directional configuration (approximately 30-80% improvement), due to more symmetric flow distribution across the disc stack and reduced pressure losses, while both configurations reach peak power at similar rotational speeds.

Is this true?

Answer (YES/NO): NO